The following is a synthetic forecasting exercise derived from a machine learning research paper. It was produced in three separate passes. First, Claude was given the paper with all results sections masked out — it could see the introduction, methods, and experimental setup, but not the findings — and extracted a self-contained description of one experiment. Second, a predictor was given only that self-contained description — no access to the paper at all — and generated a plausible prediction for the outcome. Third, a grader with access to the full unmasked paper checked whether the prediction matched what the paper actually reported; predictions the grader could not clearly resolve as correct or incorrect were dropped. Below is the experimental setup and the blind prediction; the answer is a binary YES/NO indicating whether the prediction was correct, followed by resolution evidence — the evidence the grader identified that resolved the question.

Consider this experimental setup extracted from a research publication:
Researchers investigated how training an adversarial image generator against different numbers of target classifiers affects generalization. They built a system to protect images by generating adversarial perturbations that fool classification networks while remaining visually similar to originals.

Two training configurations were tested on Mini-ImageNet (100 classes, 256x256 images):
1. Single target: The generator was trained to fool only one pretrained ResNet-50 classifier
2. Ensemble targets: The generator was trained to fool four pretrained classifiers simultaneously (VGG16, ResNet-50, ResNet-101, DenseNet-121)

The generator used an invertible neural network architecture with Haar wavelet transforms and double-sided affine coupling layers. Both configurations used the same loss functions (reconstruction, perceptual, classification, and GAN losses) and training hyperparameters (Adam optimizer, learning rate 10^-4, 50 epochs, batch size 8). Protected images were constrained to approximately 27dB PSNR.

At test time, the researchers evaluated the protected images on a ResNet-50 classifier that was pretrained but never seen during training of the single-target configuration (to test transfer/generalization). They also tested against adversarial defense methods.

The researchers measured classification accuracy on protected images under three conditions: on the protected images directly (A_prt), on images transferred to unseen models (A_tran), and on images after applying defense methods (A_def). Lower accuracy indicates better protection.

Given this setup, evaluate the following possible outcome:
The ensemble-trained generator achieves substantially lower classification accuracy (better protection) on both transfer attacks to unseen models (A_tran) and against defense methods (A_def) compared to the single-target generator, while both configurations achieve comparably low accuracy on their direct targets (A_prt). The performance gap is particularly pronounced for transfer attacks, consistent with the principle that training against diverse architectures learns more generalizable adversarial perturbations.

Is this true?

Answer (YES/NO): NO